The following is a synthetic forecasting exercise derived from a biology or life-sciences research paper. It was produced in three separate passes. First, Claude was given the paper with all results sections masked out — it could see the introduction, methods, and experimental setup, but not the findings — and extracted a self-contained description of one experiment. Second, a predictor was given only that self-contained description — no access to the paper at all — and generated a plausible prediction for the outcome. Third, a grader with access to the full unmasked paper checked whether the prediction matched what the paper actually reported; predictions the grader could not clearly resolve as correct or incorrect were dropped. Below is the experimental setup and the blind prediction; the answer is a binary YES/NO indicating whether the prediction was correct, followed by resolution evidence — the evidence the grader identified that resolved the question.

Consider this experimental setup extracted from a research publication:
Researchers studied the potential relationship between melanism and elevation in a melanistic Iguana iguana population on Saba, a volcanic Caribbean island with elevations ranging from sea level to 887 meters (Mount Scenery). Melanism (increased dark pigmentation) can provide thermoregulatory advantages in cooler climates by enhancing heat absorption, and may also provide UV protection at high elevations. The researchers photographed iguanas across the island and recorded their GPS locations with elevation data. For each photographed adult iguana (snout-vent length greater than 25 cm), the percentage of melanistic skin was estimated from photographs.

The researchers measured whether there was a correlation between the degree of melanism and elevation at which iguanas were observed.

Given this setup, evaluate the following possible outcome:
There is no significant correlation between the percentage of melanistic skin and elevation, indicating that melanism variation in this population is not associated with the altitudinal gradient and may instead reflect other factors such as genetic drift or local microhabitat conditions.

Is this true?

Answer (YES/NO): YES